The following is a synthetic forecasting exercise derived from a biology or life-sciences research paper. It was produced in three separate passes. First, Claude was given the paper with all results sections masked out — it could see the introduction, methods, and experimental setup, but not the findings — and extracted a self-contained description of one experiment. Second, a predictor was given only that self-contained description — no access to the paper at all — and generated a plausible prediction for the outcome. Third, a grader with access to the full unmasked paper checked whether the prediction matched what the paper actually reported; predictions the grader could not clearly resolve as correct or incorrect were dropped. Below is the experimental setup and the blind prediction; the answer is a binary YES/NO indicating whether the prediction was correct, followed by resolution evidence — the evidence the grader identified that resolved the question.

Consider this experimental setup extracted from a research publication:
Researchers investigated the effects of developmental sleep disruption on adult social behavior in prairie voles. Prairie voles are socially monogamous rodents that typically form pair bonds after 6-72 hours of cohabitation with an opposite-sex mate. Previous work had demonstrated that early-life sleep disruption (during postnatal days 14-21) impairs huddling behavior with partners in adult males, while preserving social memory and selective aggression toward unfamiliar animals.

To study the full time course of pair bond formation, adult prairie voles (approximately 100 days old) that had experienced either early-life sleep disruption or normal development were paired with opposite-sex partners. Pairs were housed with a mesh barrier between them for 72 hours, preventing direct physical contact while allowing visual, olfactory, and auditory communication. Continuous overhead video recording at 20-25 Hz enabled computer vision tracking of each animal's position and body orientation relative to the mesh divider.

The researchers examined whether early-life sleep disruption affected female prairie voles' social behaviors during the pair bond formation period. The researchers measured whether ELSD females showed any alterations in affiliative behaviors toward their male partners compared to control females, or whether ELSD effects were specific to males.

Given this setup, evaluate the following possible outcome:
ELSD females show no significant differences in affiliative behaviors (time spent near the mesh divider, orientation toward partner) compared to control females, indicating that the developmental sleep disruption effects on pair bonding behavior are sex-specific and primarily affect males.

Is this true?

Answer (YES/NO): NO